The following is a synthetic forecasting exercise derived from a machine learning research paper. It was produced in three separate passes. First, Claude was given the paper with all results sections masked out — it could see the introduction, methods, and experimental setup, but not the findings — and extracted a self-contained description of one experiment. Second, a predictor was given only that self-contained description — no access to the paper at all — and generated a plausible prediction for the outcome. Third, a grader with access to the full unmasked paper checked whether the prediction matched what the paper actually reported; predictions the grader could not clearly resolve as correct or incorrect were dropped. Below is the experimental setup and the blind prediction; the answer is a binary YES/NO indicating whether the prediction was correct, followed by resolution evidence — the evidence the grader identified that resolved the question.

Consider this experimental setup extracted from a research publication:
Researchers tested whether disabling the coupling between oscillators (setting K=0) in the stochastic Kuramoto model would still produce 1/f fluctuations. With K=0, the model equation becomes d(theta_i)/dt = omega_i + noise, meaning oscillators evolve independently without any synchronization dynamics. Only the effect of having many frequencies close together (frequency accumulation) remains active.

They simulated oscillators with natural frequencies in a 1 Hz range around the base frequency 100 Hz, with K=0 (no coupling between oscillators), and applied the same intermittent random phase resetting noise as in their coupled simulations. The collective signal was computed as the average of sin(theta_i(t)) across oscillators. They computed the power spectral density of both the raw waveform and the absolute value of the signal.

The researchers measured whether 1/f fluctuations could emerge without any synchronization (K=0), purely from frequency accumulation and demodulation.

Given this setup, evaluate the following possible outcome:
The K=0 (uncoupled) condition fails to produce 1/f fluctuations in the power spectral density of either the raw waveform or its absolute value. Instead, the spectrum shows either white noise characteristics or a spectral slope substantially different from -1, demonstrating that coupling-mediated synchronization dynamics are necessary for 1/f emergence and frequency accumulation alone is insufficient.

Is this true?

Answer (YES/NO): NO